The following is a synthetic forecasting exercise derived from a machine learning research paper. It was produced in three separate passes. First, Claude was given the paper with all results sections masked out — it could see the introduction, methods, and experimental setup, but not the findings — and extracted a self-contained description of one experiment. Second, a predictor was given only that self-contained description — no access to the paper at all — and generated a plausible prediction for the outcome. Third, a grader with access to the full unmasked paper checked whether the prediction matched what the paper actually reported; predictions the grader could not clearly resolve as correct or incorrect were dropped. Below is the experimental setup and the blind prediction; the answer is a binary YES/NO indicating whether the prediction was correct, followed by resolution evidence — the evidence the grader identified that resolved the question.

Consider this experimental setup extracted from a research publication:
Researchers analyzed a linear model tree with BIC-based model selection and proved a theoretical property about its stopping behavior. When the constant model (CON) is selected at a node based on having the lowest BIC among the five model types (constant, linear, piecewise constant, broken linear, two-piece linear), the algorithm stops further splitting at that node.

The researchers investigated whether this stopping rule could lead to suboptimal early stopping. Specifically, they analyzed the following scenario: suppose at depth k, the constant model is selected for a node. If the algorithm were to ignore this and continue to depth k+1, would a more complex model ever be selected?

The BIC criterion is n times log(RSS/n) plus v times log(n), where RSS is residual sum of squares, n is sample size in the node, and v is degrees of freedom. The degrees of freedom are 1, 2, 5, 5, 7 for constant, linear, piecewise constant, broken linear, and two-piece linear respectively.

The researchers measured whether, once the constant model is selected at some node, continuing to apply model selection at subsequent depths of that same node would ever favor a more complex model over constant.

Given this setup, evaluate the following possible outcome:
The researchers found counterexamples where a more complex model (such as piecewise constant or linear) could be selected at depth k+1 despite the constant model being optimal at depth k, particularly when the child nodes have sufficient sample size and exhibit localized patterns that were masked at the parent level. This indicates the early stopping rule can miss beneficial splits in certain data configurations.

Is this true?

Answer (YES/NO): NO